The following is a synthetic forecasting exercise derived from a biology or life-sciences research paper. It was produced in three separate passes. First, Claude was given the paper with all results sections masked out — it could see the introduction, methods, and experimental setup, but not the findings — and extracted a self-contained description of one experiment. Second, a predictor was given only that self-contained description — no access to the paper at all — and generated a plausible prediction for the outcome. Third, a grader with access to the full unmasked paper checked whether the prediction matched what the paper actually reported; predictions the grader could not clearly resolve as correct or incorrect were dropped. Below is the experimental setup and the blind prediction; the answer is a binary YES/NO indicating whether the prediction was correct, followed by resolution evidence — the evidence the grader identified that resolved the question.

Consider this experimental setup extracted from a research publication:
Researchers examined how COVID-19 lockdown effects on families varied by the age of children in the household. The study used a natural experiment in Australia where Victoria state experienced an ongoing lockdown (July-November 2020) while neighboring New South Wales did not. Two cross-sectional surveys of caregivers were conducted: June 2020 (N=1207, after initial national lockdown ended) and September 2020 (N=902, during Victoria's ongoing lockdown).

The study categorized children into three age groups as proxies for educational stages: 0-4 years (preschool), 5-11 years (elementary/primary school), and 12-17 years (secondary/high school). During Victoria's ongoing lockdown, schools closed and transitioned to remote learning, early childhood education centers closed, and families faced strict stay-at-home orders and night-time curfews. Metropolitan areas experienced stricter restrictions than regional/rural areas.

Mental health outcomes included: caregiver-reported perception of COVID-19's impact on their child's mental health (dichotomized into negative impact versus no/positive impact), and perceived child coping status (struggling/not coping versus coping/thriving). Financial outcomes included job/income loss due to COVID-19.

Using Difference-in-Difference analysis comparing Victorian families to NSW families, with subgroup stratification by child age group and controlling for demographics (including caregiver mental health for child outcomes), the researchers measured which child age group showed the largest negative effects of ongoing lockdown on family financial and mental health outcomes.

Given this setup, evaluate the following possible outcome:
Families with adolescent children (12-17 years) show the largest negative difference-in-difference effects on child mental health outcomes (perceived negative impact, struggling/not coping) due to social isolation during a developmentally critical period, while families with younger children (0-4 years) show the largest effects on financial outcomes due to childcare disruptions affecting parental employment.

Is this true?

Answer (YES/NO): NO